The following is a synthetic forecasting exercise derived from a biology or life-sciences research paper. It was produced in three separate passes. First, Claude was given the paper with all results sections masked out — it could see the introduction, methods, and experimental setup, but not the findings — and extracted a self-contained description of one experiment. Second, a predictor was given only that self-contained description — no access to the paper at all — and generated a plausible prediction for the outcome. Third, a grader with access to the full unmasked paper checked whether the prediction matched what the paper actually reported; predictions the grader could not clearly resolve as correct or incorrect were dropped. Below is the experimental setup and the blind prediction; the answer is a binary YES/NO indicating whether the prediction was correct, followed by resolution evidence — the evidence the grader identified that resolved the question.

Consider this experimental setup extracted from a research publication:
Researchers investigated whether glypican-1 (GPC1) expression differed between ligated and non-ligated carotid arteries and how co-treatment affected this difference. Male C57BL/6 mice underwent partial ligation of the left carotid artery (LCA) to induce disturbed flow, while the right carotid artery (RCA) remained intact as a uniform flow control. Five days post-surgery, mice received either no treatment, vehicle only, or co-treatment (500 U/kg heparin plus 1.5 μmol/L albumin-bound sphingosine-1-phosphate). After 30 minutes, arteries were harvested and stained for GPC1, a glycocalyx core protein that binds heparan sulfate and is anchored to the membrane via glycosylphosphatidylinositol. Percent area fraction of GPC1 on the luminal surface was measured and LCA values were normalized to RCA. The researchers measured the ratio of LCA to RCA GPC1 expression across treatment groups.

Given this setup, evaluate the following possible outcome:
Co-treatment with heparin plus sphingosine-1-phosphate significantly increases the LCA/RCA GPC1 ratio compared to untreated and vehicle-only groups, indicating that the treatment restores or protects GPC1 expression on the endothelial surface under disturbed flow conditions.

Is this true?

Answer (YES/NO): YES